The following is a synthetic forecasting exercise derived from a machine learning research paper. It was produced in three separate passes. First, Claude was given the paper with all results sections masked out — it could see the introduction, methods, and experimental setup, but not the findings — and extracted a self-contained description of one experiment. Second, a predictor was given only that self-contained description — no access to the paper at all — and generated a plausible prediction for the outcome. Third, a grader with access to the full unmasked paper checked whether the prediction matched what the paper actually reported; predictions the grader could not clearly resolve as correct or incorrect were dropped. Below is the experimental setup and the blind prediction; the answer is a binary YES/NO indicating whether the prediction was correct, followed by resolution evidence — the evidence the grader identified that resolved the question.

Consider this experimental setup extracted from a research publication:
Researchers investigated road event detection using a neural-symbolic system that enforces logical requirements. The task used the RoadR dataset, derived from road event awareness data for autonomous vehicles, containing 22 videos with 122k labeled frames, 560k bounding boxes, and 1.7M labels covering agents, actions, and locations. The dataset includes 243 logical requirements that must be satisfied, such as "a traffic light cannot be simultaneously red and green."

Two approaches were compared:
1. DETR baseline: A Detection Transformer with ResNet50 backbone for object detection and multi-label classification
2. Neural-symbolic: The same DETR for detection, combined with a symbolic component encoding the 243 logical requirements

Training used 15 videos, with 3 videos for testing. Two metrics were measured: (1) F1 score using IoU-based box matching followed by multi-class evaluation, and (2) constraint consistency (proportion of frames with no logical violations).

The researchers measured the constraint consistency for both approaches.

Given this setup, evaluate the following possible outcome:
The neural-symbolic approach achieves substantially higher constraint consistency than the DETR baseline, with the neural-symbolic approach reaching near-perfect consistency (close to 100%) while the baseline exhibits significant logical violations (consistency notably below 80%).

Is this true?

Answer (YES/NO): YES